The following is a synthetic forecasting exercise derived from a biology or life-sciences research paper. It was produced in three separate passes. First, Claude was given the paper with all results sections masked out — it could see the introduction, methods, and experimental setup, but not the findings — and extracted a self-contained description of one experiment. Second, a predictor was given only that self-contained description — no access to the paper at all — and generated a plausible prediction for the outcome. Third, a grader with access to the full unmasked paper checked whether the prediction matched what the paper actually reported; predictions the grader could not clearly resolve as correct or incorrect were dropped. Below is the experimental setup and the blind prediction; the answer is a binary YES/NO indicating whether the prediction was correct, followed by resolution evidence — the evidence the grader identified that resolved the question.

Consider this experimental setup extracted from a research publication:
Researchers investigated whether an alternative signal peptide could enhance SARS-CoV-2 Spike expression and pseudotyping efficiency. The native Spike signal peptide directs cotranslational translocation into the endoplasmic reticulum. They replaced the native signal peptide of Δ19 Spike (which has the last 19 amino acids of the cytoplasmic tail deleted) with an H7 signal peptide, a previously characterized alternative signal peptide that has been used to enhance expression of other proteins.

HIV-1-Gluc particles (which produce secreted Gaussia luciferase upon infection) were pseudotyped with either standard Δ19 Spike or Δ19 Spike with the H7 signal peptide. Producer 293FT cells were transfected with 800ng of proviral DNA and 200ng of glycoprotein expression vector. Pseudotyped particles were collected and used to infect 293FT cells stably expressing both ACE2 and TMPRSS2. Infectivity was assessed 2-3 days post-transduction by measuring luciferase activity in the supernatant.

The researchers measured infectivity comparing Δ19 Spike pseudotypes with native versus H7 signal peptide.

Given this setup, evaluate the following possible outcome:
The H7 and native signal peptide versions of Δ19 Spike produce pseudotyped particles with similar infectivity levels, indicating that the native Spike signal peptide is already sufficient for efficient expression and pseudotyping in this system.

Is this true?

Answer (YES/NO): YES